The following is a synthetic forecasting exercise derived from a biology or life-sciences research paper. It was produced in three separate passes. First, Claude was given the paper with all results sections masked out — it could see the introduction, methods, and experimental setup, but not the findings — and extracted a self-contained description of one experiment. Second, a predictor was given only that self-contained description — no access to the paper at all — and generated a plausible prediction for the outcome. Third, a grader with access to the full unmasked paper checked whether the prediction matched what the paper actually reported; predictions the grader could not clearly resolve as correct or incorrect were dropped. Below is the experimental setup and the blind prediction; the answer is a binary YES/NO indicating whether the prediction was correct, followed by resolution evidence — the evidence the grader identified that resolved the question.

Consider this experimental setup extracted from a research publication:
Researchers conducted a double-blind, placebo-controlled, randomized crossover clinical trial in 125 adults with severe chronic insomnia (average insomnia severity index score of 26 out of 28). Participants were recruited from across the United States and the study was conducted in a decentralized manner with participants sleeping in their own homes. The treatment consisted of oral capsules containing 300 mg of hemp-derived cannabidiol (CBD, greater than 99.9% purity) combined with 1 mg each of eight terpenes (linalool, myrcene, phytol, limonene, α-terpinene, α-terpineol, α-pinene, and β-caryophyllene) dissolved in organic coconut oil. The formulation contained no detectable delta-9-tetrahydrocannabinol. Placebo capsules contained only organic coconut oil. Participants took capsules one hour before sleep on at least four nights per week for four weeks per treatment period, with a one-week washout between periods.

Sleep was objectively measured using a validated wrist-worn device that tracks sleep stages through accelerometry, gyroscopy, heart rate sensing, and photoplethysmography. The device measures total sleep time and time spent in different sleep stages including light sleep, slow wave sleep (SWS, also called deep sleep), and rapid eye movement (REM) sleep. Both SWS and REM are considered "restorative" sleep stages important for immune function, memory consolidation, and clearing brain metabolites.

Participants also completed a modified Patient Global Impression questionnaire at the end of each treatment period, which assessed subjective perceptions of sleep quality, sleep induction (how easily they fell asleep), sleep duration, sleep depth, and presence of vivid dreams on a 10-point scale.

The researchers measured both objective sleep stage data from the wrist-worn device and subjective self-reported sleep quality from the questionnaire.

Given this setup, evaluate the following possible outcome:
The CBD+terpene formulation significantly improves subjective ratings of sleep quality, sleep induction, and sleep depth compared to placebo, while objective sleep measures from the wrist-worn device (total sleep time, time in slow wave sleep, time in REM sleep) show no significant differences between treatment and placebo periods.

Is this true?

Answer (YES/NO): NO